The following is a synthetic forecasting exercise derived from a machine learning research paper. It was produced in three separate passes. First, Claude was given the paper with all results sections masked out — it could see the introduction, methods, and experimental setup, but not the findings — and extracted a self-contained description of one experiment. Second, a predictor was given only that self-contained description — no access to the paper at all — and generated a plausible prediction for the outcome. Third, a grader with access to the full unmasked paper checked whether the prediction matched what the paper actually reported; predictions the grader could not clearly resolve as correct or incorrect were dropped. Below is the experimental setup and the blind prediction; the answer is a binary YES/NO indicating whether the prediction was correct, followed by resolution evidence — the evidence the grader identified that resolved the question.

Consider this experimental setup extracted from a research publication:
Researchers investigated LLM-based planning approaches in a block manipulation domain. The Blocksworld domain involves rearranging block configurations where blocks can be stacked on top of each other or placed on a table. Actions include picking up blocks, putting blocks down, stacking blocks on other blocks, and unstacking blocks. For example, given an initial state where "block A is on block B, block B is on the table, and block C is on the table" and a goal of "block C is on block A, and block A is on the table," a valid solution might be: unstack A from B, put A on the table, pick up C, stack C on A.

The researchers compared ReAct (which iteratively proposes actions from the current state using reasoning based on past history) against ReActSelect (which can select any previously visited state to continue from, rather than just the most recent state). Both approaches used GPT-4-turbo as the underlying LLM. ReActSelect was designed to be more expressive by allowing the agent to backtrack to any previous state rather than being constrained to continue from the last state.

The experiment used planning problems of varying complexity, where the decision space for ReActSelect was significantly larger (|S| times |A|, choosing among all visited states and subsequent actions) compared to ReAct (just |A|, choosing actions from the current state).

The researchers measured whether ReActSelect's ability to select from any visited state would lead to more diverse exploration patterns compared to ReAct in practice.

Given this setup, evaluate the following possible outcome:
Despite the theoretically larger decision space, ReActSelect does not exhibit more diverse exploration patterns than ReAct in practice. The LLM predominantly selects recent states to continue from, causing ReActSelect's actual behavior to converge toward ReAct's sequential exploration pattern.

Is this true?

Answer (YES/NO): YES